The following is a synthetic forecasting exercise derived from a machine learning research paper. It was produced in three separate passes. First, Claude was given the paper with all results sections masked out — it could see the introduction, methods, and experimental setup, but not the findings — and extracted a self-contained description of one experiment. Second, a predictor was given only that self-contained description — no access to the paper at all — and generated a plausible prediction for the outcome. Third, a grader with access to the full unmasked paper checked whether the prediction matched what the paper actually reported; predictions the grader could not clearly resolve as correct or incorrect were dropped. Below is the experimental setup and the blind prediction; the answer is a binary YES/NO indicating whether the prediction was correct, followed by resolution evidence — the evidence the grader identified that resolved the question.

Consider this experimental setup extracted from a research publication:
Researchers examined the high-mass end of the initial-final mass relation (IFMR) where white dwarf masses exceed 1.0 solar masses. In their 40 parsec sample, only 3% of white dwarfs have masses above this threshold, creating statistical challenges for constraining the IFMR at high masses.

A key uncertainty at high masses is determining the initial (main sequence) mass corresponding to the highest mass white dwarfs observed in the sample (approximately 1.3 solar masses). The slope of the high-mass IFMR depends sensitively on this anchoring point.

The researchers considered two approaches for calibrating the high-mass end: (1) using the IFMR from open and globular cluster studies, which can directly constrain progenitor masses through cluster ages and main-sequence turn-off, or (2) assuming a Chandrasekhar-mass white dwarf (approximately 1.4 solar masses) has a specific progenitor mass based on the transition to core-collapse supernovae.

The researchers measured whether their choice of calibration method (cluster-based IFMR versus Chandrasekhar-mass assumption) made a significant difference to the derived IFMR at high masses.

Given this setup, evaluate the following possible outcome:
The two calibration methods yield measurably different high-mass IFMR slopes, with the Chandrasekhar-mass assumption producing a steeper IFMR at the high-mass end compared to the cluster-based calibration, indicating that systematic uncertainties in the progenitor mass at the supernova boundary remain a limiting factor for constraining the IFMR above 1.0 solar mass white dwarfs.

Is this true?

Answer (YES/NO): NO